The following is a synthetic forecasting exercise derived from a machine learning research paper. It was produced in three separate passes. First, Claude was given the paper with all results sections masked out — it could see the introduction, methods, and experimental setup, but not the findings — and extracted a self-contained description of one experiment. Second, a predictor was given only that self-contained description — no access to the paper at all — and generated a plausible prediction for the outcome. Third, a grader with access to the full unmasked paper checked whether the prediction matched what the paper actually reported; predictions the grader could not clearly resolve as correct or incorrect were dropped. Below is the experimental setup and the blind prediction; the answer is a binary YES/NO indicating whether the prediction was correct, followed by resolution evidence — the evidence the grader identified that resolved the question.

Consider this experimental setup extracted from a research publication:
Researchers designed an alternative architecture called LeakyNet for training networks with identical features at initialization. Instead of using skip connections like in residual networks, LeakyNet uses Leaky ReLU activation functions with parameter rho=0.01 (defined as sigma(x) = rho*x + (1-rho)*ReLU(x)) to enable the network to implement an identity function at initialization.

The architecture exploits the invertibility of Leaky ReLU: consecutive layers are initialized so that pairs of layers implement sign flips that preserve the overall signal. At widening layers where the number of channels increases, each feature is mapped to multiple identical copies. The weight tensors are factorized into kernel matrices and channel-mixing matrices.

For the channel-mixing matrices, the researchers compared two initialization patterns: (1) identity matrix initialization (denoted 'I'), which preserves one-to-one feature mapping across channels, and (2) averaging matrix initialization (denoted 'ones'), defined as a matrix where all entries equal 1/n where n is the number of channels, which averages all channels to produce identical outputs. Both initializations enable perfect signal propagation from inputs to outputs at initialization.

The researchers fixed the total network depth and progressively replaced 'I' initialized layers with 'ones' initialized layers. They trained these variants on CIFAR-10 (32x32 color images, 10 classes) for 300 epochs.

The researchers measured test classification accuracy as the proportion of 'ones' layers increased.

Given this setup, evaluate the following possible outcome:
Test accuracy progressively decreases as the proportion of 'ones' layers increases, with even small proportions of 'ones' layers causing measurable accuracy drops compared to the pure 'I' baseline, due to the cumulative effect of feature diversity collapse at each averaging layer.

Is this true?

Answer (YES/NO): NO